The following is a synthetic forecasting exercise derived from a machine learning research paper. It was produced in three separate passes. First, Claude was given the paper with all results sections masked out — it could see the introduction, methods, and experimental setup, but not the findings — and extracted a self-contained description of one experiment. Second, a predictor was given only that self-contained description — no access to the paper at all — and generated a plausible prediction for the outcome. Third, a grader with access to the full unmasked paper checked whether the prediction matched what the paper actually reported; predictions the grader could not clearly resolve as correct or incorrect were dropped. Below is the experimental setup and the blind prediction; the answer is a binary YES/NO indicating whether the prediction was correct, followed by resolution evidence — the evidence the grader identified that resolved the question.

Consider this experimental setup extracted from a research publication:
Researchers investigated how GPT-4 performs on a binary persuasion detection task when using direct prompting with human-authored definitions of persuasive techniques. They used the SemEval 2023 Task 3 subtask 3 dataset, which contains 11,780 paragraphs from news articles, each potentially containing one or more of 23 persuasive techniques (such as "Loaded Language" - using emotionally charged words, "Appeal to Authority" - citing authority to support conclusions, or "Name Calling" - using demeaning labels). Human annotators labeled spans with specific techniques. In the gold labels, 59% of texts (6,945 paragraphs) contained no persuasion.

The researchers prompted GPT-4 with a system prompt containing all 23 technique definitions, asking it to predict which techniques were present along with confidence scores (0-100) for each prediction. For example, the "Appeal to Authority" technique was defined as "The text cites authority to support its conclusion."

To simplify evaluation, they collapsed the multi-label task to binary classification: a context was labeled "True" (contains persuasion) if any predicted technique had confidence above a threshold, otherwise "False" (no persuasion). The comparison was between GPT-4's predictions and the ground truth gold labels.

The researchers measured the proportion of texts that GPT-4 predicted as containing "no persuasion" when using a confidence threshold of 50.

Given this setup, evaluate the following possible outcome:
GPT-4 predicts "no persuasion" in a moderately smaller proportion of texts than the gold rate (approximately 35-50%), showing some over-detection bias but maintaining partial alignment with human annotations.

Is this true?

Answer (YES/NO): NO